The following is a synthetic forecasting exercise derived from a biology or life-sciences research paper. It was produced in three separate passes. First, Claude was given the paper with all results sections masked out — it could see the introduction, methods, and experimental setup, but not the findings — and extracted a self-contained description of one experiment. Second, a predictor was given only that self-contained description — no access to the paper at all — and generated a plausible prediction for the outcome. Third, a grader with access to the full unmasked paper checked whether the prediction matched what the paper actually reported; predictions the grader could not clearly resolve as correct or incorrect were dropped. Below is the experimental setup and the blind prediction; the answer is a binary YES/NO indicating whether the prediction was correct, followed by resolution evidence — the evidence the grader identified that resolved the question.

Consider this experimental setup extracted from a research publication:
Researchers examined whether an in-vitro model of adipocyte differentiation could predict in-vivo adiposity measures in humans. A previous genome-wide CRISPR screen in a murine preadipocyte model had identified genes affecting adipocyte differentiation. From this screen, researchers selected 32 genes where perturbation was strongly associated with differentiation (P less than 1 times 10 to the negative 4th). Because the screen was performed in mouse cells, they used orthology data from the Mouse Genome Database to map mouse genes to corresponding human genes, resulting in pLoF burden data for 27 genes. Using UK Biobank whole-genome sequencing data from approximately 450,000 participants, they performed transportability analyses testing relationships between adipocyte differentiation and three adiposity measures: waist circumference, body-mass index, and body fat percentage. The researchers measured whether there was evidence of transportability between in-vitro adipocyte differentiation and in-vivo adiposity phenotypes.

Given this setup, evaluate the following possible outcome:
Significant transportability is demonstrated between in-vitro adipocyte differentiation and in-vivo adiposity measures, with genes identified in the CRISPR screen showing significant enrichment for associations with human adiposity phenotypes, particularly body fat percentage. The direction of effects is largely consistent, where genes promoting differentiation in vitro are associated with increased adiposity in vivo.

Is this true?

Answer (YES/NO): NO